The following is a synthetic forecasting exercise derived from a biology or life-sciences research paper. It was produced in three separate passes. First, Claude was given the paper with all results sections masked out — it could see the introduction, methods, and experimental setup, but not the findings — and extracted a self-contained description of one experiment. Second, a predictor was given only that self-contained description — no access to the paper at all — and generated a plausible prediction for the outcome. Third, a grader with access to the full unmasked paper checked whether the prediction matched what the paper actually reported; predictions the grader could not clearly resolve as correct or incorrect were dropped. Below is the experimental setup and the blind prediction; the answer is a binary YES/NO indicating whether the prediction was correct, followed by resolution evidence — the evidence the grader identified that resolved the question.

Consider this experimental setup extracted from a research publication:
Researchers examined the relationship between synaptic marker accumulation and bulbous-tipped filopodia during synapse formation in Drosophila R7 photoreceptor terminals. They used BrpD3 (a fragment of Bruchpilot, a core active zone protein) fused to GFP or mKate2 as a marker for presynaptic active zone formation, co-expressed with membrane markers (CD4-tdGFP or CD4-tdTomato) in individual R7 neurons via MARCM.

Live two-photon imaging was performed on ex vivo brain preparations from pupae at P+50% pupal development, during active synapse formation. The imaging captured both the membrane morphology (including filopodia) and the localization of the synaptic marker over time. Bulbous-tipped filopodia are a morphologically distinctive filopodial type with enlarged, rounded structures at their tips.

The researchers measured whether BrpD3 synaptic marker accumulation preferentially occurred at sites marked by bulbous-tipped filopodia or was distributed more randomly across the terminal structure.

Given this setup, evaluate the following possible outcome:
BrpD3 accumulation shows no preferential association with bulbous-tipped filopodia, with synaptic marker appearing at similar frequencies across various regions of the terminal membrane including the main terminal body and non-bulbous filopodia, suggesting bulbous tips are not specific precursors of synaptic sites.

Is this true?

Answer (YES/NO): NO